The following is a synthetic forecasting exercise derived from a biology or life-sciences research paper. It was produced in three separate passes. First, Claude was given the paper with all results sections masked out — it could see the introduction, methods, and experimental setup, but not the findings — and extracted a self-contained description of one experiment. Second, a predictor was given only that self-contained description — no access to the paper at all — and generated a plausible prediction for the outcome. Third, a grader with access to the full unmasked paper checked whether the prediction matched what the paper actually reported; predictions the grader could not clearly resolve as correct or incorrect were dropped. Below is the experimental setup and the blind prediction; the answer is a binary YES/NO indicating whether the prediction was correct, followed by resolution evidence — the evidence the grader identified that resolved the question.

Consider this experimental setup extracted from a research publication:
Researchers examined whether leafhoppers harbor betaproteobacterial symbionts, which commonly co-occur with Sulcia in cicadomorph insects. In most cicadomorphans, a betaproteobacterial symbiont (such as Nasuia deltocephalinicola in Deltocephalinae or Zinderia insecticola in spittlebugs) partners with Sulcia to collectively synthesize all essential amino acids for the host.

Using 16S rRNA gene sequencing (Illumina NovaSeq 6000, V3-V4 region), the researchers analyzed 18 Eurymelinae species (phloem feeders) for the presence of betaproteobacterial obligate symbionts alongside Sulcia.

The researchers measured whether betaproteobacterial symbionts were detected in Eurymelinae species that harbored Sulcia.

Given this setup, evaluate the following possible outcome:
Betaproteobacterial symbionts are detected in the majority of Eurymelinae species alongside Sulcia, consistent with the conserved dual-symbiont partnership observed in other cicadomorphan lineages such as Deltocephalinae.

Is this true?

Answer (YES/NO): YES